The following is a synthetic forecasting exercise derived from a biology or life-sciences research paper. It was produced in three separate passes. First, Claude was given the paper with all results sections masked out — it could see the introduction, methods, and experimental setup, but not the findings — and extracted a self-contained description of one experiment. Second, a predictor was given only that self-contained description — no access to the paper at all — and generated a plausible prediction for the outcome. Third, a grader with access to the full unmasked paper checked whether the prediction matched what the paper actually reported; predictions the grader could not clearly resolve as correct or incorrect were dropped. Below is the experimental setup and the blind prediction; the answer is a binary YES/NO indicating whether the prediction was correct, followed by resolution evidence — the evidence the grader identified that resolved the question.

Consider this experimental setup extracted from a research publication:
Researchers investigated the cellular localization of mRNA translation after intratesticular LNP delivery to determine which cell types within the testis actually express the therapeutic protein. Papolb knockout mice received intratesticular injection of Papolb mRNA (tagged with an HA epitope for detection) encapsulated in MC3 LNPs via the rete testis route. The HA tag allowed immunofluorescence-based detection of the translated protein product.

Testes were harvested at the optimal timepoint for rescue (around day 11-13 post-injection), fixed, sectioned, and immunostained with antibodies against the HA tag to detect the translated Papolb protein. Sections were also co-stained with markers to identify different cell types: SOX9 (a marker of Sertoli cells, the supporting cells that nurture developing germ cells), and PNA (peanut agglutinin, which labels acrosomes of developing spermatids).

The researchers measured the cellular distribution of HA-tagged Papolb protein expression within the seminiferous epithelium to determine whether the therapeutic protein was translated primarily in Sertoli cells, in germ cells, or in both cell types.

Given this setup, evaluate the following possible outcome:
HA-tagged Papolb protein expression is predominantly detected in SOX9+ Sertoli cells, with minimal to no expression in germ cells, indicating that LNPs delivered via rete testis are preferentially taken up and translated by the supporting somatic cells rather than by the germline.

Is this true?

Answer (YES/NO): NO